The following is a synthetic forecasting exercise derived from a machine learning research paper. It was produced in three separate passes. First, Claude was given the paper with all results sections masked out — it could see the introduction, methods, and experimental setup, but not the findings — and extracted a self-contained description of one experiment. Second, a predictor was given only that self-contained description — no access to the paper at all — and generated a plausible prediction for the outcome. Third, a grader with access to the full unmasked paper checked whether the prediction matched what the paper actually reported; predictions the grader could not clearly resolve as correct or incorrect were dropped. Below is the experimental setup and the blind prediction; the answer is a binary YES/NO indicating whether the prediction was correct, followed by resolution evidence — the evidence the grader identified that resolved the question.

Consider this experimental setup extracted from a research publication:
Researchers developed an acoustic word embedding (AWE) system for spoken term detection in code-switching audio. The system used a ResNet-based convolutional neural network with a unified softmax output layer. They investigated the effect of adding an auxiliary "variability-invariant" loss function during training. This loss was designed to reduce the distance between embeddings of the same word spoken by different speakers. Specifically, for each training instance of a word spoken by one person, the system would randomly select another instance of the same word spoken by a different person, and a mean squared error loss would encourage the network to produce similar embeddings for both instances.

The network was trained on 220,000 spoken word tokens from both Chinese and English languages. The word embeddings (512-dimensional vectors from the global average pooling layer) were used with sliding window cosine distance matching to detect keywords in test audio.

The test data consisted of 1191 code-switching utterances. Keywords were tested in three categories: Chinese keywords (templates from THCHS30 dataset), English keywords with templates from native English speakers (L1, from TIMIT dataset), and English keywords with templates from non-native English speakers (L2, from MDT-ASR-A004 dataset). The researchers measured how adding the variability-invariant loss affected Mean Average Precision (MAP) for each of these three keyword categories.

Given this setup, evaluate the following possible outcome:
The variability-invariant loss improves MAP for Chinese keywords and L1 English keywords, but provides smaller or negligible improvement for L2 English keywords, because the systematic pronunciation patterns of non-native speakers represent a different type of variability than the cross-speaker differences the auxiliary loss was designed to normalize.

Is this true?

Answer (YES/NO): NO